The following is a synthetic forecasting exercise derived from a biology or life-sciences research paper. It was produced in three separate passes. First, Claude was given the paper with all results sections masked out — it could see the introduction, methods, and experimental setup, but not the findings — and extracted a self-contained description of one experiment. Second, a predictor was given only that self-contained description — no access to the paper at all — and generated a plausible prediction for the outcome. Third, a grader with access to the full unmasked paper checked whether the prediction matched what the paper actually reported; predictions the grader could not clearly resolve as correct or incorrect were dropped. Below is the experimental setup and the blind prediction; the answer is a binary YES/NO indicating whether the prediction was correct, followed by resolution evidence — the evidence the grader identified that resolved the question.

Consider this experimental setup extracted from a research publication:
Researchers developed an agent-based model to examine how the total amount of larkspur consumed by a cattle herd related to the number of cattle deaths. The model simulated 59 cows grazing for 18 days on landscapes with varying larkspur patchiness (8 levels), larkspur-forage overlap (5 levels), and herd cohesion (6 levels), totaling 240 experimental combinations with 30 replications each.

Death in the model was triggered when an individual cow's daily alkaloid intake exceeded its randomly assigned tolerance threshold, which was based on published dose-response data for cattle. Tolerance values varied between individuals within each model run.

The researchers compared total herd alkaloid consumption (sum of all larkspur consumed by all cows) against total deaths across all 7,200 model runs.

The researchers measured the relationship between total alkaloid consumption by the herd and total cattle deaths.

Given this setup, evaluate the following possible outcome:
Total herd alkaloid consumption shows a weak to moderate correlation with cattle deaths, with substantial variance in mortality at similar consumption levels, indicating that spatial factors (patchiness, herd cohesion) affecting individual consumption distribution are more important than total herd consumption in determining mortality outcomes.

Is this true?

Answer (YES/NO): YES